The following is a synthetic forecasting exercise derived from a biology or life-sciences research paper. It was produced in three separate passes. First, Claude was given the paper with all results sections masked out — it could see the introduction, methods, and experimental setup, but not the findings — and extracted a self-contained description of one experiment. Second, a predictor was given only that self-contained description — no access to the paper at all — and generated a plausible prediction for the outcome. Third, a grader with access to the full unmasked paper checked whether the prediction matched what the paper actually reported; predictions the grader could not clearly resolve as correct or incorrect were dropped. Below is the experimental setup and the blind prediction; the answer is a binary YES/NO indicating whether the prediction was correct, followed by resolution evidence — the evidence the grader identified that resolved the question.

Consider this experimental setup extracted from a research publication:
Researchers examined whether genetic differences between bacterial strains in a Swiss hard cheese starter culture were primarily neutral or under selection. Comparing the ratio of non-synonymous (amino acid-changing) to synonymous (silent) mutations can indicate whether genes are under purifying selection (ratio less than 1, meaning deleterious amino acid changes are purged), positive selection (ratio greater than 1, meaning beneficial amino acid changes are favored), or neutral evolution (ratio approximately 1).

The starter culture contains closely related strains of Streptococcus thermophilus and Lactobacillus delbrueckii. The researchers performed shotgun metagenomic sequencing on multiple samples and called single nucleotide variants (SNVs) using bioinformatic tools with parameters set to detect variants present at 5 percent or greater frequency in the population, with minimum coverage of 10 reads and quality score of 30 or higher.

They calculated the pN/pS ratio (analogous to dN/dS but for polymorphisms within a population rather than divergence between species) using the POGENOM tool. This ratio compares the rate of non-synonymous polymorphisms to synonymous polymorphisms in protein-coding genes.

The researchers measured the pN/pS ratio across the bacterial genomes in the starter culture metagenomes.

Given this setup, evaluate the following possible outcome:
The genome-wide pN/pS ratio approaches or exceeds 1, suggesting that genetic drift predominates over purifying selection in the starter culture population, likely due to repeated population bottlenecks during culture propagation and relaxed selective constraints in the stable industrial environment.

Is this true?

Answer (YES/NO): NO